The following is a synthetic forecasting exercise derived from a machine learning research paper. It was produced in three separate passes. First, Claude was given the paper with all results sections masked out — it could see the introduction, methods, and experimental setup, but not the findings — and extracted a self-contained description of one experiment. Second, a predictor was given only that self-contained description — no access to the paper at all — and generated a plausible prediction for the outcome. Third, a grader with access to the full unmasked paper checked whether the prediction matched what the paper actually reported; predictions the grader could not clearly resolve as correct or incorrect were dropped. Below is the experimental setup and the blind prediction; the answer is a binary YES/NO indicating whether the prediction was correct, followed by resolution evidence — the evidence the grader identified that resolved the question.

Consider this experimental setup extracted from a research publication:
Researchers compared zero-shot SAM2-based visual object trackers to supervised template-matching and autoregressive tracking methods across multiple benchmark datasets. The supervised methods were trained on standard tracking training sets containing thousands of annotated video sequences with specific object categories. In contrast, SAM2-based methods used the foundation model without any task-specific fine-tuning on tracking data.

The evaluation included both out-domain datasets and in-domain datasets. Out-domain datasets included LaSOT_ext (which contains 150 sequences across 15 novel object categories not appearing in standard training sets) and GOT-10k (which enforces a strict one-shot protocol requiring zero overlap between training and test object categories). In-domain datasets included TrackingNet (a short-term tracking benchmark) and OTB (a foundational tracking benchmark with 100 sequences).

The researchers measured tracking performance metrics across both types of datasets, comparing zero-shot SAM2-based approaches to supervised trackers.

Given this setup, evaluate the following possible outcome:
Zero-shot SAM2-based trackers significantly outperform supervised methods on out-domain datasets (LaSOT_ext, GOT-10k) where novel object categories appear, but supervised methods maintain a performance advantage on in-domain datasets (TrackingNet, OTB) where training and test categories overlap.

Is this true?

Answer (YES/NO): NO